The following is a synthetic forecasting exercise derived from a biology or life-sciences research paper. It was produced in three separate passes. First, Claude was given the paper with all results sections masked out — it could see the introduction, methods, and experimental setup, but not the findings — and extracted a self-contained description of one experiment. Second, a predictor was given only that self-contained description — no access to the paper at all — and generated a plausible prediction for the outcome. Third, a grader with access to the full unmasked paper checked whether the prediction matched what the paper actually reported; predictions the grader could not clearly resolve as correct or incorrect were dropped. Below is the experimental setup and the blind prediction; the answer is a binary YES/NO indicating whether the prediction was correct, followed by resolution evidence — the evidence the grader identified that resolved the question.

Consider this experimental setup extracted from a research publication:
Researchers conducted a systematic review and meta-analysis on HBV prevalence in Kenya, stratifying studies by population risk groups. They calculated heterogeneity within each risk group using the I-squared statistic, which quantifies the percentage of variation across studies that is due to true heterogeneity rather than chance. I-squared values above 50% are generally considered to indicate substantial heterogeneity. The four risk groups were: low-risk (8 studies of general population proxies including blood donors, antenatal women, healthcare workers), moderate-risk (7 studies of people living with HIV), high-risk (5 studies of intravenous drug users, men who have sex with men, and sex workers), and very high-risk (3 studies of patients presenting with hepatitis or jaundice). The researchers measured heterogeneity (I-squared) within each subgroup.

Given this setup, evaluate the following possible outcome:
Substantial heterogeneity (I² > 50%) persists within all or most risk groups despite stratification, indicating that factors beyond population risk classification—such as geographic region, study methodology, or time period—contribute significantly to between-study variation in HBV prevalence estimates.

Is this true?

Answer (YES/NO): YES